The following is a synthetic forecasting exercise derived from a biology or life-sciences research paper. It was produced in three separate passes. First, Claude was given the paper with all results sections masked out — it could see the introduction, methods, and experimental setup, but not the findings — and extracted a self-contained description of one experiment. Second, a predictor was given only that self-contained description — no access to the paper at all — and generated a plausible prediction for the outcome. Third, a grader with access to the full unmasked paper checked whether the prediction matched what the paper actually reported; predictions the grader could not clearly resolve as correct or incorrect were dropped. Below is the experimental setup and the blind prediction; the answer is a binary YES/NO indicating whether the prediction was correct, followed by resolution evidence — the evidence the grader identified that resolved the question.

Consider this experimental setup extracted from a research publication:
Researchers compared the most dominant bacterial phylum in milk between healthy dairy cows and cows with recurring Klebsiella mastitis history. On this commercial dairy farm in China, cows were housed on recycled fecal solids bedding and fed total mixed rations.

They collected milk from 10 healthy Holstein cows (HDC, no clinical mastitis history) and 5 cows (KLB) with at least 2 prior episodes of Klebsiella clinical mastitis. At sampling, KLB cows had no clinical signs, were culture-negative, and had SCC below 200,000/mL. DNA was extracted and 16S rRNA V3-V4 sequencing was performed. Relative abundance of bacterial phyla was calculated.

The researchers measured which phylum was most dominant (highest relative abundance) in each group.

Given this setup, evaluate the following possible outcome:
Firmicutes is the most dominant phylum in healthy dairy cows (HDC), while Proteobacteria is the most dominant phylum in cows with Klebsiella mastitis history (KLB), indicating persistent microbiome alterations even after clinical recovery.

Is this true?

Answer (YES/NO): NO